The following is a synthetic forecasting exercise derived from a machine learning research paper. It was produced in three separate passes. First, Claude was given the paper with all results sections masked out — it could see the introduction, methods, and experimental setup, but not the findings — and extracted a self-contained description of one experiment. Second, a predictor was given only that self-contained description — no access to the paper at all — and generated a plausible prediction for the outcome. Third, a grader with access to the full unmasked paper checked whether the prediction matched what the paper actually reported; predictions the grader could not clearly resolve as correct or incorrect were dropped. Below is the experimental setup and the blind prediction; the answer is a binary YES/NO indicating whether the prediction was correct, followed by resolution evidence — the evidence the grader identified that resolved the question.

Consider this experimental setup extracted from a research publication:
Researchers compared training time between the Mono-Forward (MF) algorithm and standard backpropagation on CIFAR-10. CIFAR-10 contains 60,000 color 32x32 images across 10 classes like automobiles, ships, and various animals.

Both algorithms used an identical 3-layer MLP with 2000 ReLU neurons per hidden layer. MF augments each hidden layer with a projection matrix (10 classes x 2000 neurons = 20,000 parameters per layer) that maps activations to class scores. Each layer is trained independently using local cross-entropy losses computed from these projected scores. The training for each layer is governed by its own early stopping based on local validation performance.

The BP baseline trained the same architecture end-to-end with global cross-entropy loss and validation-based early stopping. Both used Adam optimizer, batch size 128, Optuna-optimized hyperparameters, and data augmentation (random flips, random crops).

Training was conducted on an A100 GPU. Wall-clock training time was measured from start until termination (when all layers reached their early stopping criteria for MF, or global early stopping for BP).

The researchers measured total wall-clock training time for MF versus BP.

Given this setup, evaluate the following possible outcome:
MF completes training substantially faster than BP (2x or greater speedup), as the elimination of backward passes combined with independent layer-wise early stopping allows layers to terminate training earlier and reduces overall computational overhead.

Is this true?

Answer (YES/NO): NO